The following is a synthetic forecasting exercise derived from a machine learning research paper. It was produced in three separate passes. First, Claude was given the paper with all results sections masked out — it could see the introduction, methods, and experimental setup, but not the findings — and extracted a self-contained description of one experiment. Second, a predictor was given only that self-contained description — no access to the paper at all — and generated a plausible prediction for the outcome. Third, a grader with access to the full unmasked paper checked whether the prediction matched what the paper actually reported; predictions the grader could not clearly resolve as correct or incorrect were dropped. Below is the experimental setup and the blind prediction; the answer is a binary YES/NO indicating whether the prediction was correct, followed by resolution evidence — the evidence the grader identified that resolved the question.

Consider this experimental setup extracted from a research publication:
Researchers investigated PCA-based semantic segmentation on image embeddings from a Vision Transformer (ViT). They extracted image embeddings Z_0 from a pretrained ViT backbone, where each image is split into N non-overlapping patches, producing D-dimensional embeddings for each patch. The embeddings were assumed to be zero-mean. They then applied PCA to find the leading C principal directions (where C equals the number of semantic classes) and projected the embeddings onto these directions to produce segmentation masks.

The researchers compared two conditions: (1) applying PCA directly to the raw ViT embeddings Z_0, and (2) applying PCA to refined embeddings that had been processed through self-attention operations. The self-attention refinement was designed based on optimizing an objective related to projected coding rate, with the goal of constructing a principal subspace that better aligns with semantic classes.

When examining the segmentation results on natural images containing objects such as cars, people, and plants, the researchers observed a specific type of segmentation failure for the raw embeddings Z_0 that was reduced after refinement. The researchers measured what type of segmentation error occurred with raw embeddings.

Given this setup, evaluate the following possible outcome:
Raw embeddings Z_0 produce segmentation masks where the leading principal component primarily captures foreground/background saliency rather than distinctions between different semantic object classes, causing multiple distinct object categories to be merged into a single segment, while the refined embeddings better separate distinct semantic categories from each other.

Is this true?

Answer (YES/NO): NO